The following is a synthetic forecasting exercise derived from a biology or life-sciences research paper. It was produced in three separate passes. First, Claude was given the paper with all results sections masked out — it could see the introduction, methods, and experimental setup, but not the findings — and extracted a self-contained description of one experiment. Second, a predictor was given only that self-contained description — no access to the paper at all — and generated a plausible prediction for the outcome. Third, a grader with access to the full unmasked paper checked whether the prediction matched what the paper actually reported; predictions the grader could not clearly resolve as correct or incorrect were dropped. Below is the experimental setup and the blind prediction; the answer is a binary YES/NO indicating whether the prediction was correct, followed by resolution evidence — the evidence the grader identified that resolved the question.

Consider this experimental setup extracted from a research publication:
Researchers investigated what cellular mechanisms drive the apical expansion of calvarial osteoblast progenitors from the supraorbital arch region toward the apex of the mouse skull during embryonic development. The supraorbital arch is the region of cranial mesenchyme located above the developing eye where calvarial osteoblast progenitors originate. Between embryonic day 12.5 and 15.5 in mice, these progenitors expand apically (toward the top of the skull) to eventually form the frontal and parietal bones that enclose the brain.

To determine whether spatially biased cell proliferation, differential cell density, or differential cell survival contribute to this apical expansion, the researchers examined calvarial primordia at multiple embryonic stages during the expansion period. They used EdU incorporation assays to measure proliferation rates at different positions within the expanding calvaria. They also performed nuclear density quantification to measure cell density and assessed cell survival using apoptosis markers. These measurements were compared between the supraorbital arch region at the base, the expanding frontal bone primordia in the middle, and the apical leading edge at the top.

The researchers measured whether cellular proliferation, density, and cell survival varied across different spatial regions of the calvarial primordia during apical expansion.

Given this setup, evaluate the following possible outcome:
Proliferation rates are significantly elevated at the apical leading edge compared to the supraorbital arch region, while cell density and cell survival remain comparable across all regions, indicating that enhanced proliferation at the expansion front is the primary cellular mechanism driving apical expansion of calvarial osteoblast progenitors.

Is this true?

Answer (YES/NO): NO